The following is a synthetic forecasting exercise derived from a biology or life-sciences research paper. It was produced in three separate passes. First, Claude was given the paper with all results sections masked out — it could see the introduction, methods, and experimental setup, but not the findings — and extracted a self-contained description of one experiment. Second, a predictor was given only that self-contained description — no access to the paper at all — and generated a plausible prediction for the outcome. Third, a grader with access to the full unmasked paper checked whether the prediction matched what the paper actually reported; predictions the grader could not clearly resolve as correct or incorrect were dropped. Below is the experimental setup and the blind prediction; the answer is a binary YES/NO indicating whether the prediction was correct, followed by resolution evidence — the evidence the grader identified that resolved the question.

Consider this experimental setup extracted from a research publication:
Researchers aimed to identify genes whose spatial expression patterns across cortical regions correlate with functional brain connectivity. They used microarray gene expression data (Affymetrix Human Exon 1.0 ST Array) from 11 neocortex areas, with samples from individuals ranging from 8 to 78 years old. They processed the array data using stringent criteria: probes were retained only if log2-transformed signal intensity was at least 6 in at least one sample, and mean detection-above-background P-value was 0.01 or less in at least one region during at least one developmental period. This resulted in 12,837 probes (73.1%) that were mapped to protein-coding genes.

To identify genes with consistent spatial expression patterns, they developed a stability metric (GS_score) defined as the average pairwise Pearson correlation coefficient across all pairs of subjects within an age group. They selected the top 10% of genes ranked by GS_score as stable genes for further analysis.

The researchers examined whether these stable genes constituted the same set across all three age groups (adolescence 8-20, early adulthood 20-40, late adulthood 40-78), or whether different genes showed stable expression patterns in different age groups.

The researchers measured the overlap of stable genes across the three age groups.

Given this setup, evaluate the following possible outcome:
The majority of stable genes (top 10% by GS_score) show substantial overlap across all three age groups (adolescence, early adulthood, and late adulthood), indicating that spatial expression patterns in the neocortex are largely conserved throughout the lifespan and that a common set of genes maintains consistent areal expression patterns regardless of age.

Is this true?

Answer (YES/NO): NO